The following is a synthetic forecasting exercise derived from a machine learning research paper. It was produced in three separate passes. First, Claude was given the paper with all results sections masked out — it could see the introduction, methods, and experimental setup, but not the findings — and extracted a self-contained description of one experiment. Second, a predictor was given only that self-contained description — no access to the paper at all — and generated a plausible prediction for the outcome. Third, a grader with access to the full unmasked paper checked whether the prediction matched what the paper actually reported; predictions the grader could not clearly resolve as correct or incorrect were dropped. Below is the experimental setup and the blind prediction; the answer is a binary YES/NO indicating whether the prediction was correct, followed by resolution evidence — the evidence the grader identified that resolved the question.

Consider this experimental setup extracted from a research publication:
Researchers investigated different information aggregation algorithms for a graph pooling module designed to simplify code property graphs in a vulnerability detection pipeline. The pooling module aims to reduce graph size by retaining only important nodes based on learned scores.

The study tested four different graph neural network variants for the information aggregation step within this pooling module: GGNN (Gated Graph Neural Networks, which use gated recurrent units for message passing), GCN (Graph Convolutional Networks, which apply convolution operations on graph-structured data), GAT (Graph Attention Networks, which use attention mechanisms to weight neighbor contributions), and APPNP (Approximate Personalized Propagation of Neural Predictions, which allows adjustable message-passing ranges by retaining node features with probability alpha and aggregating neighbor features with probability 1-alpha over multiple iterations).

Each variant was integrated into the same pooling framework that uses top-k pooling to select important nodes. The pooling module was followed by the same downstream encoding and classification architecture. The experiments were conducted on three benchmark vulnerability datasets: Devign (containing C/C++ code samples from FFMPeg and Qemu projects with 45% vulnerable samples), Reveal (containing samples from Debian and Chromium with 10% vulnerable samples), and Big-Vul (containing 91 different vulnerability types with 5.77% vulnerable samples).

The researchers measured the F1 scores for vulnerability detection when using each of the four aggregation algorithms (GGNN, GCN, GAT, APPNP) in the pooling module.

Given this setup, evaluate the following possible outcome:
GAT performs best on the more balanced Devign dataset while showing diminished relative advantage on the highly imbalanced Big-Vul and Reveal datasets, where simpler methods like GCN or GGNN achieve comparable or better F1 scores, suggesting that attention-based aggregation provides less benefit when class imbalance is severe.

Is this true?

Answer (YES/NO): NO